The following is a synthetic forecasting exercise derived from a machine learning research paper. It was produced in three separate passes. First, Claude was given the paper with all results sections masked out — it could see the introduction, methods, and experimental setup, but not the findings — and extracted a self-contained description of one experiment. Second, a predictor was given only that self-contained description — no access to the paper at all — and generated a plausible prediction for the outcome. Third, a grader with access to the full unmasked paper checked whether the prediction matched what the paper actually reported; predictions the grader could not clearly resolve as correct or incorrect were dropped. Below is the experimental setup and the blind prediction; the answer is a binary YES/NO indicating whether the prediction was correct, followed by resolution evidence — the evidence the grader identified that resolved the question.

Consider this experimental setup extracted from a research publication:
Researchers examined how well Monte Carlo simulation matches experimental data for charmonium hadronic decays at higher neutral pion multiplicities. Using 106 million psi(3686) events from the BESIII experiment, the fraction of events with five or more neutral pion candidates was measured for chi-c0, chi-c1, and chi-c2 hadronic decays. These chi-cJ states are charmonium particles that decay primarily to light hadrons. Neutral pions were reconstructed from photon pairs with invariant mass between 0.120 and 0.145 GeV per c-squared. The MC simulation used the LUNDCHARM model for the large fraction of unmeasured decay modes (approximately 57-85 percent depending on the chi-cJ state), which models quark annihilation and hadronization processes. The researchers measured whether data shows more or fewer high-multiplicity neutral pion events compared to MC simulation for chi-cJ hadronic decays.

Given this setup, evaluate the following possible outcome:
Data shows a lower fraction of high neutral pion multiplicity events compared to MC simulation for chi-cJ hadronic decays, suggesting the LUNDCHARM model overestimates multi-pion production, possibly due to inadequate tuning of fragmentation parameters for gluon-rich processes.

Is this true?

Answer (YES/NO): NO